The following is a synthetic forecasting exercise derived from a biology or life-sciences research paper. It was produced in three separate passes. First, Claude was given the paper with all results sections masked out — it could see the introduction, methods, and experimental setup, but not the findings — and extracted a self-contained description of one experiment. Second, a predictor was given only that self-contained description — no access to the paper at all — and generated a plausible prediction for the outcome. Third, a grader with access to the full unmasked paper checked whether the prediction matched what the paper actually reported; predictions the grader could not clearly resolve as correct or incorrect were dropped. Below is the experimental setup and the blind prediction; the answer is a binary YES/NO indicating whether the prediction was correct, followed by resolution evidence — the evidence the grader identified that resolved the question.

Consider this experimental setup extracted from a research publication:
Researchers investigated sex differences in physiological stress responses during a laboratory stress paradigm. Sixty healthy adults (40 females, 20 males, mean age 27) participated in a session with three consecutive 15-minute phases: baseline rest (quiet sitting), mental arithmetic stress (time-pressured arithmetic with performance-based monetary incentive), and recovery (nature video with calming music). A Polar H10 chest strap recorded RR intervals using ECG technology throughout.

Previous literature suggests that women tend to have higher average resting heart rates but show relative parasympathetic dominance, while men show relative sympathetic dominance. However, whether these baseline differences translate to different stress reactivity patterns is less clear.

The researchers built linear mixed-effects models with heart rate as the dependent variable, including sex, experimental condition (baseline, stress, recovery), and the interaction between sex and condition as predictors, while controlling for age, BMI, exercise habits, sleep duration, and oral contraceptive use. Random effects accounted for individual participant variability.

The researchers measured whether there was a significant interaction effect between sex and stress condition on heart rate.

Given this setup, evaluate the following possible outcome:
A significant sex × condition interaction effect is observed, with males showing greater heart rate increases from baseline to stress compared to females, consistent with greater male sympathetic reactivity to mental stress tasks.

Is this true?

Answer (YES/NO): NO